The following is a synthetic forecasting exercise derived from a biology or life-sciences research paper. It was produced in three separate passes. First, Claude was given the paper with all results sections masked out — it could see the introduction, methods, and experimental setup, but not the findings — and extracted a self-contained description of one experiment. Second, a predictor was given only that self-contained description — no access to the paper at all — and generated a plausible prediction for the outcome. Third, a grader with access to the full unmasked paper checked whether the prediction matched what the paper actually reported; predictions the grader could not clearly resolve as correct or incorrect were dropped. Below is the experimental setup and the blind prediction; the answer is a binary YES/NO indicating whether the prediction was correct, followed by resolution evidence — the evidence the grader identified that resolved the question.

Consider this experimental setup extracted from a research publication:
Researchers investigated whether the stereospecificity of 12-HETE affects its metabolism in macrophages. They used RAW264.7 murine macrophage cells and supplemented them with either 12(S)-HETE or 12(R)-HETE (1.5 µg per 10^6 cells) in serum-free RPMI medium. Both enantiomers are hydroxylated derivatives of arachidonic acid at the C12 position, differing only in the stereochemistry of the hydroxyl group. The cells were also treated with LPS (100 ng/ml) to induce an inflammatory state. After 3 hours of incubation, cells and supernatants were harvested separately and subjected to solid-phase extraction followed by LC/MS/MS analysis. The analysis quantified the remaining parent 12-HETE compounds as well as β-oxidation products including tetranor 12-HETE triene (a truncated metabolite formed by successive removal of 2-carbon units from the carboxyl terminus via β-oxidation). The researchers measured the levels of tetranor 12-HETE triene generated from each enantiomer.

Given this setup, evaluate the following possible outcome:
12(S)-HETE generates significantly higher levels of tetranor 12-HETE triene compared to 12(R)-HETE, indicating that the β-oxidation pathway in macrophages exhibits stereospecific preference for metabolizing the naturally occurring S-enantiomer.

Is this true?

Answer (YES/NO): NO